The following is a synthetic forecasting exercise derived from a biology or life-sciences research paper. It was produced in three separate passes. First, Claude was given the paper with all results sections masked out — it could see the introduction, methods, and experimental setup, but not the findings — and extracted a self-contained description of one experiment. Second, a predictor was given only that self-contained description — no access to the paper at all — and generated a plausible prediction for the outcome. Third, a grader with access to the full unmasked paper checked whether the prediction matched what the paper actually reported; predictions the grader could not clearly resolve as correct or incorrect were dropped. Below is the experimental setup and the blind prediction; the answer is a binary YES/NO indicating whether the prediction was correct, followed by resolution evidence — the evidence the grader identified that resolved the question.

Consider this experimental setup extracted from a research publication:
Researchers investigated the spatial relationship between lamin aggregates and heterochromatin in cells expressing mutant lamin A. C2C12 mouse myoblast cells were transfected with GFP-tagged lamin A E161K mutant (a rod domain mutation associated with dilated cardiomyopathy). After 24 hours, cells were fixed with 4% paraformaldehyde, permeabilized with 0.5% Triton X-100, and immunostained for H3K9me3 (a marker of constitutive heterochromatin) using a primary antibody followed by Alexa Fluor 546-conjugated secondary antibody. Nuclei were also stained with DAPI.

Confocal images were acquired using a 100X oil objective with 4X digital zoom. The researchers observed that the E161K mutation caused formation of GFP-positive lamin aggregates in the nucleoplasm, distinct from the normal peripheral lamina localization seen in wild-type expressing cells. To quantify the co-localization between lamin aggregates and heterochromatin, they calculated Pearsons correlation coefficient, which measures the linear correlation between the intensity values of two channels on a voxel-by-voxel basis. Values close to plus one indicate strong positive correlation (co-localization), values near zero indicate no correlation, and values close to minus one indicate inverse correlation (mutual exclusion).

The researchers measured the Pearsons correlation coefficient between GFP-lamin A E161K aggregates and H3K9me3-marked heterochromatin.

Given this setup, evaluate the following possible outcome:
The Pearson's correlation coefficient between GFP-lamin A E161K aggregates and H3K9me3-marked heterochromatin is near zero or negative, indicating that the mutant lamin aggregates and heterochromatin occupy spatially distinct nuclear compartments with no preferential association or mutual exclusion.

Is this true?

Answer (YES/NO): NO